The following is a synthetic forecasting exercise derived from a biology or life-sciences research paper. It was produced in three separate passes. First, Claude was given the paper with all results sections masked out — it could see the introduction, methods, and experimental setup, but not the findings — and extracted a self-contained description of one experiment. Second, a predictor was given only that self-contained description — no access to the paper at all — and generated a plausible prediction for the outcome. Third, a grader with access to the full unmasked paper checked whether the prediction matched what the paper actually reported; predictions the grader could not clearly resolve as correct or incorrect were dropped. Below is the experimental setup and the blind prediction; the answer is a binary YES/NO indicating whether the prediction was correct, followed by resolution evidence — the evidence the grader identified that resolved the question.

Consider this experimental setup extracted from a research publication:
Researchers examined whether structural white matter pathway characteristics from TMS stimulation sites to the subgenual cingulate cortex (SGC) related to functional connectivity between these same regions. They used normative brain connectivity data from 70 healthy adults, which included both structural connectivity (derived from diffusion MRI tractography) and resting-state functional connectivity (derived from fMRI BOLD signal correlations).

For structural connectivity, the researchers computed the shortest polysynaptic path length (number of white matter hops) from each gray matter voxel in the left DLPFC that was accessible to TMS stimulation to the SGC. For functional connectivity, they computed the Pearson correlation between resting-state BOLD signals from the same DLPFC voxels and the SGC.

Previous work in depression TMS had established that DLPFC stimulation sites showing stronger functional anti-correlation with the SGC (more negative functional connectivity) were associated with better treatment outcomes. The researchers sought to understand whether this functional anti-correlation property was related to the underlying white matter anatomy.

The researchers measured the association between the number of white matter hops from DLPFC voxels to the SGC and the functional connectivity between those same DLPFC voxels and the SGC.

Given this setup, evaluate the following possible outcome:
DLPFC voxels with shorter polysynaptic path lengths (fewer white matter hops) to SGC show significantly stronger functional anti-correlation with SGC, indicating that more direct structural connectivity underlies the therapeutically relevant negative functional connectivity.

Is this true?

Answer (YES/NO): YES